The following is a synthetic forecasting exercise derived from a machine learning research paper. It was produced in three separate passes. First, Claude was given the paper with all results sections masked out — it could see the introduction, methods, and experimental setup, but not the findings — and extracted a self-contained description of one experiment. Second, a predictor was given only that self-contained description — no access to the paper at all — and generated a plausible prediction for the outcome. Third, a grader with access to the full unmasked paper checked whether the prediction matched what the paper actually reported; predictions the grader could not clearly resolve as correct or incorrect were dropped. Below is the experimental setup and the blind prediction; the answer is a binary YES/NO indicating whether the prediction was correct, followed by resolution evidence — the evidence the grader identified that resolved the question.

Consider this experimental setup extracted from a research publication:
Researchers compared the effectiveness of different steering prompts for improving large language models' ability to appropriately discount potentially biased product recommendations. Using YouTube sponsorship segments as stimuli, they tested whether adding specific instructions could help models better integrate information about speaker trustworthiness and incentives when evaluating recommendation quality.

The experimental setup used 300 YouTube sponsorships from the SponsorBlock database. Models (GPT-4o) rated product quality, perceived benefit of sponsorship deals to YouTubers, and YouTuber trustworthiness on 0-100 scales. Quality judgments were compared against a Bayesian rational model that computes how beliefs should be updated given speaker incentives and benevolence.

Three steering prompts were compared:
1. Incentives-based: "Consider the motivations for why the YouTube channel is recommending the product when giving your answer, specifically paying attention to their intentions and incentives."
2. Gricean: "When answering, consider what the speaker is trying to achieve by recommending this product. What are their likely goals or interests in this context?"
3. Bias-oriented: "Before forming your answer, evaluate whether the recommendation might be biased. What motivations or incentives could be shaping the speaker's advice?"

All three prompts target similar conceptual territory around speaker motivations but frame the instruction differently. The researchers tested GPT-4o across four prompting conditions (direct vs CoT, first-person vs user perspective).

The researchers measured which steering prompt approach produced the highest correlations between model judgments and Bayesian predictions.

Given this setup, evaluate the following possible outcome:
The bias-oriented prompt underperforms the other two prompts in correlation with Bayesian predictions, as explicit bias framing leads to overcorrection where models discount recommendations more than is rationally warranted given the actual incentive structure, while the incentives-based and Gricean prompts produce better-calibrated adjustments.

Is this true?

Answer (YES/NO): NO